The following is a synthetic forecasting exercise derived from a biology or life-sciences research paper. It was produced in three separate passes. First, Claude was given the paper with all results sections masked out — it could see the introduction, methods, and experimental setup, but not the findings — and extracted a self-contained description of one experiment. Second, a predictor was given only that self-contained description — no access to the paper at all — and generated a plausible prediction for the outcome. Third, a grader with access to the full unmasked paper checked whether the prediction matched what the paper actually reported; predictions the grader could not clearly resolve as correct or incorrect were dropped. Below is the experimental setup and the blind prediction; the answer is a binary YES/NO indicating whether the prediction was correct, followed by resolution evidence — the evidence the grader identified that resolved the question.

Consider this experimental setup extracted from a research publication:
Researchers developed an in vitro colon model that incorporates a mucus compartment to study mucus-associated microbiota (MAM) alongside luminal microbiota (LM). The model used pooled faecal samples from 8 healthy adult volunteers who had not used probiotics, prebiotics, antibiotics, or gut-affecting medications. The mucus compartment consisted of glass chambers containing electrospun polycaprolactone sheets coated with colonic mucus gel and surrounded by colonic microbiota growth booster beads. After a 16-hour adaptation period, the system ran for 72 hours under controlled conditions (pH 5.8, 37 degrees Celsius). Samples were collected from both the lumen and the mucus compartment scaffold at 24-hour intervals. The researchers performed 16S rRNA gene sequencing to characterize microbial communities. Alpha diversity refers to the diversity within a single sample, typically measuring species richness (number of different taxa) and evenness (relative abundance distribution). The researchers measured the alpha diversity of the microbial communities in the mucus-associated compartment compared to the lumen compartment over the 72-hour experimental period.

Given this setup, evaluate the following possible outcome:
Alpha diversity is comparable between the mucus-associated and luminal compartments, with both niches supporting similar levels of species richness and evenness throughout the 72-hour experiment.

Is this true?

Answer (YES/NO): NO